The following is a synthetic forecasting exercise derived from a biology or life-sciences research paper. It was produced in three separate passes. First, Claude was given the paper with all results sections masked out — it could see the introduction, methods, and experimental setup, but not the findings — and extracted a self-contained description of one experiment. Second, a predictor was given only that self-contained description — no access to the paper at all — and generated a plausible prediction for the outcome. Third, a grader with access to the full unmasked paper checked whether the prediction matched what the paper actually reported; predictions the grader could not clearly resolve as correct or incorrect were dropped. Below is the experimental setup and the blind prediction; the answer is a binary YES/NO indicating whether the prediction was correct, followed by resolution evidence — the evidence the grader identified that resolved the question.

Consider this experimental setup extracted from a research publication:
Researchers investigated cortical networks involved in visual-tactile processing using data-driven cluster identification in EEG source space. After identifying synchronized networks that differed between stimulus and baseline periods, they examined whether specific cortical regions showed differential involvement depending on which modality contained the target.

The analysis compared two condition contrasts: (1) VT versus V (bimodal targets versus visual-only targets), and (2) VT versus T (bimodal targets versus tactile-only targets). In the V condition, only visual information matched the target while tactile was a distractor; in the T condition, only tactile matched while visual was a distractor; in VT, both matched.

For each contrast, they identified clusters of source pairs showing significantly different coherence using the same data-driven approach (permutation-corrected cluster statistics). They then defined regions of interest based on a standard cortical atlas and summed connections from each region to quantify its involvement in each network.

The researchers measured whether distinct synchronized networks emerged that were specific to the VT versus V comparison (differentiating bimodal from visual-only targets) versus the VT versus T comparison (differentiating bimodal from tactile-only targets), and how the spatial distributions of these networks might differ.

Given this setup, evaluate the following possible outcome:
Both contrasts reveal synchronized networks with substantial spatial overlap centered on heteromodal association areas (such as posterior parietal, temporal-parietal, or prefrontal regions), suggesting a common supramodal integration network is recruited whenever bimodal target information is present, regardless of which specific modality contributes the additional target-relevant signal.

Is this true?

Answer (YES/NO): NO